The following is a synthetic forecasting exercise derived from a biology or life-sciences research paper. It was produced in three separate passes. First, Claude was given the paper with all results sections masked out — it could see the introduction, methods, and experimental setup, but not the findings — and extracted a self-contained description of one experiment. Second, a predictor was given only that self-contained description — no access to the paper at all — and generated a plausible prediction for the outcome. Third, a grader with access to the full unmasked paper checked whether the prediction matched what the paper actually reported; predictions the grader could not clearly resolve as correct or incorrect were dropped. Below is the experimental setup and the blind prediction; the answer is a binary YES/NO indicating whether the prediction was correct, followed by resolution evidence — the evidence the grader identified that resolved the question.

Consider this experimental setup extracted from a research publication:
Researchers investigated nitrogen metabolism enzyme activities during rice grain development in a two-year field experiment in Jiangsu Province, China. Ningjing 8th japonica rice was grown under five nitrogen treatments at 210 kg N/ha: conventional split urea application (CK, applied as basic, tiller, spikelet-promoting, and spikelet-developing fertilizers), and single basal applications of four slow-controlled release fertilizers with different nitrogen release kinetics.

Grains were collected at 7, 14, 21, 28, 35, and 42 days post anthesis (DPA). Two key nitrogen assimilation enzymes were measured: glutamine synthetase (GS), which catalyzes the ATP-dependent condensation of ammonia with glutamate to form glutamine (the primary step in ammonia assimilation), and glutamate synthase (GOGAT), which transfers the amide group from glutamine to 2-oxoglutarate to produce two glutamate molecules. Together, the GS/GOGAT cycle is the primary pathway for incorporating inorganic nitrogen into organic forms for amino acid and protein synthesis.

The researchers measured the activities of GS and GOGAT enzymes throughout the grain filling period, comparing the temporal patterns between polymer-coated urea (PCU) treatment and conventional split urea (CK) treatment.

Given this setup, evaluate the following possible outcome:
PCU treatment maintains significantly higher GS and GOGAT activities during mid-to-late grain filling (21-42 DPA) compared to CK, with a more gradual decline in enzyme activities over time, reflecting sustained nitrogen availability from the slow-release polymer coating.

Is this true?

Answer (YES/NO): NO